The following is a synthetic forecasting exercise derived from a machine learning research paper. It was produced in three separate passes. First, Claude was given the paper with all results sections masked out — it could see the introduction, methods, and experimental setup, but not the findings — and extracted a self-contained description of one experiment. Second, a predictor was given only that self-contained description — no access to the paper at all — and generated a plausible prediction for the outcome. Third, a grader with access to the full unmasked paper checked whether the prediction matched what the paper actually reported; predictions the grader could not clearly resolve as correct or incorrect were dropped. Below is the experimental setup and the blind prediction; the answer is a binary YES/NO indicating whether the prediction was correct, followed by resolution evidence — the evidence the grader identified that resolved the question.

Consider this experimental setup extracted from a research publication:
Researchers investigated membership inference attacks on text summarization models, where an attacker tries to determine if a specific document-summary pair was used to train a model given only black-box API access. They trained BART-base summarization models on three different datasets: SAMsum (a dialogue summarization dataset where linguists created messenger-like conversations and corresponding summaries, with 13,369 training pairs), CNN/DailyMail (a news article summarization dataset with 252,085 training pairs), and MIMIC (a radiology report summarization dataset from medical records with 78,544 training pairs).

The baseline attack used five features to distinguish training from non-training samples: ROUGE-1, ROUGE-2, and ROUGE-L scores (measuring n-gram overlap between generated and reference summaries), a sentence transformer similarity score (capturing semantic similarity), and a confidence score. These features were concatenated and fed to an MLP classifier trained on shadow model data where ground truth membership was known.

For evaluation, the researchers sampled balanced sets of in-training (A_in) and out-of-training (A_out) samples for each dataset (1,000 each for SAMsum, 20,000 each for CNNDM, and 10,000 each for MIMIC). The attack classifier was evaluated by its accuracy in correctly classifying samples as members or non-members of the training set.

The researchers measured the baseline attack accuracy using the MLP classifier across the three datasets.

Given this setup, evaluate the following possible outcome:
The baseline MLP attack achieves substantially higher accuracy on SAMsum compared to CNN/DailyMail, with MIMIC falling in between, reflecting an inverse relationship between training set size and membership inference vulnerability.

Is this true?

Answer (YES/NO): NO